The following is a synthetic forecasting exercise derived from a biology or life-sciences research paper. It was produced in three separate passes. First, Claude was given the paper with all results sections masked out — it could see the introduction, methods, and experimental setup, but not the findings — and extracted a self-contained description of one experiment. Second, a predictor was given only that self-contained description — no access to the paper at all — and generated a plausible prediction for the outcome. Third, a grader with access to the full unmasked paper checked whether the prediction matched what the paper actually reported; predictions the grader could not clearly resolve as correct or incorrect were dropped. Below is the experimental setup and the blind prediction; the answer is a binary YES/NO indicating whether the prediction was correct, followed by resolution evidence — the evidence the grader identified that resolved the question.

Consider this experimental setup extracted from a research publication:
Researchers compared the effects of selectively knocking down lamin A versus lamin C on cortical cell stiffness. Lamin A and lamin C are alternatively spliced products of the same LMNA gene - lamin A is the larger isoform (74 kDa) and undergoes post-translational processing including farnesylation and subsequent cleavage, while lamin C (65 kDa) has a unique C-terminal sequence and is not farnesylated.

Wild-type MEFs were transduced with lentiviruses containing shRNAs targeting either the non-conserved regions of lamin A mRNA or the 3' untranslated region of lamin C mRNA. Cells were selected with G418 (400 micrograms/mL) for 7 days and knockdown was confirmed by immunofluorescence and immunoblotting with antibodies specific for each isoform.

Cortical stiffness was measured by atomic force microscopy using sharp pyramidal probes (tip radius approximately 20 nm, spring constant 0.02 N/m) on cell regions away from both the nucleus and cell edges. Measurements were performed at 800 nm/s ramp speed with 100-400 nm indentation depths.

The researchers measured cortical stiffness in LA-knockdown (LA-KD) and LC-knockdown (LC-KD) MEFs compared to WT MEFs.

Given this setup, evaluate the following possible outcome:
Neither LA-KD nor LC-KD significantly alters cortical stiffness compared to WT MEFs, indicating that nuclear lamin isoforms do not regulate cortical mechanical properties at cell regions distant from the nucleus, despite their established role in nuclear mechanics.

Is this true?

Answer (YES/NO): YES